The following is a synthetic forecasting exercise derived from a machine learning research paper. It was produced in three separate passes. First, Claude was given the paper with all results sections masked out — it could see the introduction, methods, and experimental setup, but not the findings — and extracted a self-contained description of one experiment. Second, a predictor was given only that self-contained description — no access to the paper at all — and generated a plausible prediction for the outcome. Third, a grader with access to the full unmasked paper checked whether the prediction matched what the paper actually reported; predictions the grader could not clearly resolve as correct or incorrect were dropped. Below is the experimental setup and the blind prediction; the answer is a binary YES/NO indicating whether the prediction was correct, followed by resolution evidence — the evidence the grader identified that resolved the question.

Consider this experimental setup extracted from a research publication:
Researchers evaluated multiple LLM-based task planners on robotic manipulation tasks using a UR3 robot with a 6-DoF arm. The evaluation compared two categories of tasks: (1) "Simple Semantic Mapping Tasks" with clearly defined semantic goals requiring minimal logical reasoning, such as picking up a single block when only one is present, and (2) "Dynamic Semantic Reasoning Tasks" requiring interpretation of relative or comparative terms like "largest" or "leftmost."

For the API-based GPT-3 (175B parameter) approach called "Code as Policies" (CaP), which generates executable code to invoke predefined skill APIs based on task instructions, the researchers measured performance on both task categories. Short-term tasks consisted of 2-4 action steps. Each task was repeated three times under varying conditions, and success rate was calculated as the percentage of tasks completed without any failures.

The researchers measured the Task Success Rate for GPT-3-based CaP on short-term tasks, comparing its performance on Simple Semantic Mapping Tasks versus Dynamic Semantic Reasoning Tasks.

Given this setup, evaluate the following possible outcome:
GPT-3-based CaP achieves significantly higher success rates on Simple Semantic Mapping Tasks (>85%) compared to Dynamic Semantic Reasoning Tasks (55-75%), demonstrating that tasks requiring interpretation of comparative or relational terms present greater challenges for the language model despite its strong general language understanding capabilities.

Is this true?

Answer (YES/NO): NO